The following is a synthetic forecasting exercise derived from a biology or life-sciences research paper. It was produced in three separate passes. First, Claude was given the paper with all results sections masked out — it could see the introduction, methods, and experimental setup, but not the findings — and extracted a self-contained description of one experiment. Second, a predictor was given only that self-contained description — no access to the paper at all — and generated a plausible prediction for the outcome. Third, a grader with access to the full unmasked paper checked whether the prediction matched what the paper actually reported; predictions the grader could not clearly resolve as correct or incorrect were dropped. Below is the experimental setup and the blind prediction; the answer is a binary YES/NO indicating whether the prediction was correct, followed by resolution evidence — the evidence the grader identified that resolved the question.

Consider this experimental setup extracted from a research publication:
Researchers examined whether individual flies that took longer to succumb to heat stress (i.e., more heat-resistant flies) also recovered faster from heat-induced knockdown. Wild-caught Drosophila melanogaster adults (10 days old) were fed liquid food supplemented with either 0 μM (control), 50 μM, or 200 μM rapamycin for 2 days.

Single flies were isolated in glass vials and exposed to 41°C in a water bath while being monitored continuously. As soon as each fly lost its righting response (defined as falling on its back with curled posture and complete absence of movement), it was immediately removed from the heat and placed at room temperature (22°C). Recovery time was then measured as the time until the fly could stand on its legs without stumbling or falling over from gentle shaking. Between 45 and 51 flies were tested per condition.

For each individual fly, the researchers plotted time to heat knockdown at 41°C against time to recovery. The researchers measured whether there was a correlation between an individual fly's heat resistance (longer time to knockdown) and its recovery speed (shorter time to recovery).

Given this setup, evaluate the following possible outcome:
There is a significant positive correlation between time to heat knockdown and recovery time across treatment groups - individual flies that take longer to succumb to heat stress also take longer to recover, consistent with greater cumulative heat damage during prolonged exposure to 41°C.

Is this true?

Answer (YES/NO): NO